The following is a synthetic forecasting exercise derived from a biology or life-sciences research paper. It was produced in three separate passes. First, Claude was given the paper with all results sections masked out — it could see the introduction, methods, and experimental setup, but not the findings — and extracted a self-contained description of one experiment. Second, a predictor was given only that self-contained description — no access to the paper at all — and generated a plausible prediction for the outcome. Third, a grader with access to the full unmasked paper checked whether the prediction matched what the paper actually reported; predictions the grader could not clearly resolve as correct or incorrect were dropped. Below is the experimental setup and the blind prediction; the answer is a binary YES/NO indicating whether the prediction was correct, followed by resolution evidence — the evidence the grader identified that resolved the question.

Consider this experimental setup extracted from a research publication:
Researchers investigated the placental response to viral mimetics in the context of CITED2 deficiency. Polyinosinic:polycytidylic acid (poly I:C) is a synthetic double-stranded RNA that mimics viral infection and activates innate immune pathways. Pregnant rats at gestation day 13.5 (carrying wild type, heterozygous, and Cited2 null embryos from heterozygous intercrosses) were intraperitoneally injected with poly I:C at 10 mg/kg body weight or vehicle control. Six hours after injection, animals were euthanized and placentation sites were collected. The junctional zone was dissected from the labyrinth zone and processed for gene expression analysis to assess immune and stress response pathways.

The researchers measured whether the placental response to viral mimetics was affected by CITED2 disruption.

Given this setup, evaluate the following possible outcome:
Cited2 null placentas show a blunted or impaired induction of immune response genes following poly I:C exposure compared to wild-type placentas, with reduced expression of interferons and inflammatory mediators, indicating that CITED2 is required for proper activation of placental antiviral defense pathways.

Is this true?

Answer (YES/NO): NO